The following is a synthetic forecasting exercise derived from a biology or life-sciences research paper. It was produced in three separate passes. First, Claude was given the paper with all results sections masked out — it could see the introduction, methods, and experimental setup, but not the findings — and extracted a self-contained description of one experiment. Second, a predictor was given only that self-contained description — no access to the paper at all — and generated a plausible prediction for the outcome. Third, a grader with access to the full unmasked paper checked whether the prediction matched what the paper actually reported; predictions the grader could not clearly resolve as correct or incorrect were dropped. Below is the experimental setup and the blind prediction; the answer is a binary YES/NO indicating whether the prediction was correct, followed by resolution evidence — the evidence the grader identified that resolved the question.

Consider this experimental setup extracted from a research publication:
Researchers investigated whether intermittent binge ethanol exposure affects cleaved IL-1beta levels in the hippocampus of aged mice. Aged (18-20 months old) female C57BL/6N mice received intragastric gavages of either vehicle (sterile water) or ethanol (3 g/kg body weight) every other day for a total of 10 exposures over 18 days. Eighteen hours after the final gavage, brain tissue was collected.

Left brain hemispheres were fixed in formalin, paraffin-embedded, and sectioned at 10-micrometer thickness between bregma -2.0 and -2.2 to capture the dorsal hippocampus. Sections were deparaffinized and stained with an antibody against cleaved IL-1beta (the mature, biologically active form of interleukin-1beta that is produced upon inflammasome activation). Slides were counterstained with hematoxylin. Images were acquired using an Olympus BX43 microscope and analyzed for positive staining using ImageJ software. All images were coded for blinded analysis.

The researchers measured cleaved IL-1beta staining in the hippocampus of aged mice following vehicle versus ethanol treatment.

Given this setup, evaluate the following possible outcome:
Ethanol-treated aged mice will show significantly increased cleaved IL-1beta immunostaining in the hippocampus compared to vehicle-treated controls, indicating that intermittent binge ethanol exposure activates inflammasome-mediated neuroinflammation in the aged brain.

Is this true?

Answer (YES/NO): YES